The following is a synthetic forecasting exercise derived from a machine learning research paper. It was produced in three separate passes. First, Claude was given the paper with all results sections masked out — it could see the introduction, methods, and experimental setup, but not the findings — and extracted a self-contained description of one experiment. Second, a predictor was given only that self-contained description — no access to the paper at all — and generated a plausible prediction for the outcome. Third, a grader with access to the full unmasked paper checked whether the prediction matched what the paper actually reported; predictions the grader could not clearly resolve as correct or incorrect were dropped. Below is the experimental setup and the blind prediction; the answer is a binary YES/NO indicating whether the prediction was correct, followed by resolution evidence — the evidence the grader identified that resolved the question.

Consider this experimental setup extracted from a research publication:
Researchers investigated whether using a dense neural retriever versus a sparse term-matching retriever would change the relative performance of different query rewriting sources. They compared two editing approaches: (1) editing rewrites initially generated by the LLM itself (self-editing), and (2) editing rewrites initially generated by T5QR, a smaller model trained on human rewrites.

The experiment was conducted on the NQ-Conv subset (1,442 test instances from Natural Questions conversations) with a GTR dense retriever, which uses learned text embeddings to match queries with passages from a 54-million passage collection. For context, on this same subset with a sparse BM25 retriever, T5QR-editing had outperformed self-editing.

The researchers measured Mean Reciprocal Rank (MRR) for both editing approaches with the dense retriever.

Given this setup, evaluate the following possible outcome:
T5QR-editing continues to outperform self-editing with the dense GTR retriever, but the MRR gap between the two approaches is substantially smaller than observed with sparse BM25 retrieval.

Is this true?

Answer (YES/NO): NO